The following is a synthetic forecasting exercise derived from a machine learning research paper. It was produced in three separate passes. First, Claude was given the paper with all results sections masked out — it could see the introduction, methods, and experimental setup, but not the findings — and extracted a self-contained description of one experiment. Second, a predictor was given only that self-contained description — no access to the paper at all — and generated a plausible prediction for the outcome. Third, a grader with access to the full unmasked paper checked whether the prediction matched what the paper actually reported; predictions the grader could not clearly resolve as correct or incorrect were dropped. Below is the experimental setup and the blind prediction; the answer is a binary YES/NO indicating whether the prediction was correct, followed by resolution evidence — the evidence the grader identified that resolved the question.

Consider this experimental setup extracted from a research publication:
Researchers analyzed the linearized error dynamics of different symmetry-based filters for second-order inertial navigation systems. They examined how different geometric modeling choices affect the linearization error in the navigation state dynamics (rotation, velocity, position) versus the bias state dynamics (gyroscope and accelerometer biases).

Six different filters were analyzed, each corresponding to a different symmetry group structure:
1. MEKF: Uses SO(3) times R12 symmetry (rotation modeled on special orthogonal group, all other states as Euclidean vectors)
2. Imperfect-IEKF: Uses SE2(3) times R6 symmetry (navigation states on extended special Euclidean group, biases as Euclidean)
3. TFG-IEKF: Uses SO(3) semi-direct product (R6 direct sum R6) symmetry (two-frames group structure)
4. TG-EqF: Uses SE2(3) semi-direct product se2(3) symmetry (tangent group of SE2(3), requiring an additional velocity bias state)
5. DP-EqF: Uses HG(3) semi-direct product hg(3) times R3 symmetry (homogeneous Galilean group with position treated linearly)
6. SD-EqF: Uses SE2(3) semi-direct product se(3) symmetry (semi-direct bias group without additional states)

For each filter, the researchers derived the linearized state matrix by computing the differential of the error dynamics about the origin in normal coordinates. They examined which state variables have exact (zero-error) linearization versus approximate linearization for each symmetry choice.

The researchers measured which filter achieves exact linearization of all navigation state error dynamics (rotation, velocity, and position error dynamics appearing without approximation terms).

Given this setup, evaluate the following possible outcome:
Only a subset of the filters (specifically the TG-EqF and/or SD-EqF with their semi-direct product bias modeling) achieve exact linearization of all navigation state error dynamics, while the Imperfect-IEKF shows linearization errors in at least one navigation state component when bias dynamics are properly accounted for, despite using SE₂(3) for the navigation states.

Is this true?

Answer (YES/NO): NO